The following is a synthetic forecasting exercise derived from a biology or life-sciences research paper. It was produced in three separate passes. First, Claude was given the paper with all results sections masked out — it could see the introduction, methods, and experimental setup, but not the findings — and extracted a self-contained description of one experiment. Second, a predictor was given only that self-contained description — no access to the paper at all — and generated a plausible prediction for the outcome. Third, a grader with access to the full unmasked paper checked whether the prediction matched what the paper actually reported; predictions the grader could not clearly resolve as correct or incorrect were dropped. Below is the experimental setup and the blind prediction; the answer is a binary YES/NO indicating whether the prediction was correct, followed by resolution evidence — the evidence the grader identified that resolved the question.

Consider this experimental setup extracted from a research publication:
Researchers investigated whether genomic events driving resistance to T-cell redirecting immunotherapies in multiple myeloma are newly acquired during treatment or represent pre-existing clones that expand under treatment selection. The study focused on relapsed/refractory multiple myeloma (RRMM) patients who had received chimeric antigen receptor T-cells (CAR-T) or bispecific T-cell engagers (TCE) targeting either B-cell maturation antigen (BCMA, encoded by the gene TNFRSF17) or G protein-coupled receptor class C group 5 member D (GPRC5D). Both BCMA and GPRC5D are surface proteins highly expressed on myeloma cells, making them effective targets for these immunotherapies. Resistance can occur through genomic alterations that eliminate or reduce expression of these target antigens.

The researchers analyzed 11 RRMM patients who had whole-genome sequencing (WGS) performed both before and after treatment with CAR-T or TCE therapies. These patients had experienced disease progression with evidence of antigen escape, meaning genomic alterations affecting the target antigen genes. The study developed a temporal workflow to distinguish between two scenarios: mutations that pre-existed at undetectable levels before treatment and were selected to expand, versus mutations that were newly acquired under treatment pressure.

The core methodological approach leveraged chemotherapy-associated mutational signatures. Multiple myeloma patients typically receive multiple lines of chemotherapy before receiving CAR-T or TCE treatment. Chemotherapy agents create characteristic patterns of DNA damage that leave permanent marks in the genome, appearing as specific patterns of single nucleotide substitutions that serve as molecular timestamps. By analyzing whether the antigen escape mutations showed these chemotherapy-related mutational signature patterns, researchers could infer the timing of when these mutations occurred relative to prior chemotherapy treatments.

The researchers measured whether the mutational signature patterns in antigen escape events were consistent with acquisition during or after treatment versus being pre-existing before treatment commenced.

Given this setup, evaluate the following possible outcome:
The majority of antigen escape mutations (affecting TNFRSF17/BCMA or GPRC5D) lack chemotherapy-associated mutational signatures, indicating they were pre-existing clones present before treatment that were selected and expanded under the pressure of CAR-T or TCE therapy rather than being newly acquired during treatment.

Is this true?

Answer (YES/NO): NO